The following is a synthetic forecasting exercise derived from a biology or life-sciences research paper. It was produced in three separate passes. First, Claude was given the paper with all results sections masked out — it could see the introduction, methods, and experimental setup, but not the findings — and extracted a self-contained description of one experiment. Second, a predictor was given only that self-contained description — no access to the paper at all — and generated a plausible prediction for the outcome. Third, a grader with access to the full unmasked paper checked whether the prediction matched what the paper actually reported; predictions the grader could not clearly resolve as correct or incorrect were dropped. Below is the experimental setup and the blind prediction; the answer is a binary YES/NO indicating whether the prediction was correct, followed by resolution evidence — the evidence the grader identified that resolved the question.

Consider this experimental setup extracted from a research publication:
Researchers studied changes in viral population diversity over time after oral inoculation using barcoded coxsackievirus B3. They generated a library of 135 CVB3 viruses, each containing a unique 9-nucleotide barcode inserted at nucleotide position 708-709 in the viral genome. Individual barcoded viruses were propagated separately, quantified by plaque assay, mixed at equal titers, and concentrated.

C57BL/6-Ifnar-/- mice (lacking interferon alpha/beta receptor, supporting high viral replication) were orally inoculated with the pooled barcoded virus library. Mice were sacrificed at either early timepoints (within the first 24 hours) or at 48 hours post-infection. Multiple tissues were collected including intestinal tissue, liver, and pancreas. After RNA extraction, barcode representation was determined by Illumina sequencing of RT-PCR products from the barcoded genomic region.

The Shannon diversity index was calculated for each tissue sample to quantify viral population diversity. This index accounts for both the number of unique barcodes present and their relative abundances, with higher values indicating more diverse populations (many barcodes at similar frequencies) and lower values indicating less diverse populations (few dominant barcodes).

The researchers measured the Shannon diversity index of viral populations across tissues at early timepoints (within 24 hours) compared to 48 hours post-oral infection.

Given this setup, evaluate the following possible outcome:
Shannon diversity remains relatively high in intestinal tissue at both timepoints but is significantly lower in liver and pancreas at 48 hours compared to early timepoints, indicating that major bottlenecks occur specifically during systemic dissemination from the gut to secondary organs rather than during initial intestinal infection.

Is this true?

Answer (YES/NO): NO